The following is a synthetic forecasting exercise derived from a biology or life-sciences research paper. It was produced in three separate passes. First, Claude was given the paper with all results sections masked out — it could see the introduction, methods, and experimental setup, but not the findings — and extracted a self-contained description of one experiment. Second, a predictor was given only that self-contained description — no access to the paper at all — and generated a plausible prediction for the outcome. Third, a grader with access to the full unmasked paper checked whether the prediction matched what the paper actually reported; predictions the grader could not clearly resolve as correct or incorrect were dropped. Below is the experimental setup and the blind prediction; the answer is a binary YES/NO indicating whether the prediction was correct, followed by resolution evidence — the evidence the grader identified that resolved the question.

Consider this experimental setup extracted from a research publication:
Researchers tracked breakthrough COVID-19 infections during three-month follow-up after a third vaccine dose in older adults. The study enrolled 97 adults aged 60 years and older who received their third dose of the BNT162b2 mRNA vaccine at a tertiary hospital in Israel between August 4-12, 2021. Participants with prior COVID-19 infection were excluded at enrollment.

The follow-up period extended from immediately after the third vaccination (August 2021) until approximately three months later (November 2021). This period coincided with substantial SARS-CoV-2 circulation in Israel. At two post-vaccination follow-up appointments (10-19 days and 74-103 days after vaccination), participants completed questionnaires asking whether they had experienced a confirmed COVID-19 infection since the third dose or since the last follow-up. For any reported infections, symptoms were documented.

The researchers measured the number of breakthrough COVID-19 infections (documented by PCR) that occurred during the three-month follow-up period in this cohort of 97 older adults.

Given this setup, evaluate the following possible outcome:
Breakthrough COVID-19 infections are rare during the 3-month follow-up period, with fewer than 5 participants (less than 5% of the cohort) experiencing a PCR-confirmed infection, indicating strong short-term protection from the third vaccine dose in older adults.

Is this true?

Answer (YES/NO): YES